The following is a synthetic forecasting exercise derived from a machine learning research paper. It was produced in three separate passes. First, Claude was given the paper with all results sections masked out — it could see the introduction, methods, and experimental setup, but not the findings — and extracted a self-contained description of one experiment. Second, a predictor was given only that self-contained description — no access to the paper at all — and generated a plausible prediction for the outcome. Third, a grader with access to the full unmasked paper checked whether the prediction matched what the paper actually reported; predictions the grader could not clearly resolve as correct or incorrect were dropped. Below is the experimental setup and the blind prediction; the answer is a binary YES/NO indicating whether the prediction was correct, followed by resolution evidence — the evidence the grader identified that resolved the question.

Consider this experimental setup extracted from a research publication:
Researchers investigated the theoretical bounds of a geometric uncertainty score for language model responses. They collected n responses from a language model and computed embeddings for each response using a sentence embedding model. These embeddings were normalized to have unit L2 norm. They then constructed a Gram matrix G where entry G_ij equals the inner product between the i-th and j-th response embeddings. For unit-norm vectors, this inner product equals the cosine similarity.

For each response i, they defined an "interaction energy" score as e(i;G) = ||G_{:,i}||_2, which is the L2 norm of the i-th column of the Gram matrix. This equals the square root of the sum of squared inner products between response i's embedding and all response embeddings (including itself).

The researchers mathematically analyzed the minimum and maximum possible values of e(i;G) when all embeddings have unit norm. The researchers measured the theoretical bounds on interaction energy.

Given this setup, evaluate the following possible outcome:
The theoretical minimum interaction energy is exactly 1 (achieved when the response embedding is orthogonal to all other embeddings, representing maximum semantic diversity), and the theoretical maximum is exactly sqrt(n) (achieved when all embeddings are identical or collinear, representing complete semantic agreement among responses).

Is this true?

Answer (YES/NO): YES